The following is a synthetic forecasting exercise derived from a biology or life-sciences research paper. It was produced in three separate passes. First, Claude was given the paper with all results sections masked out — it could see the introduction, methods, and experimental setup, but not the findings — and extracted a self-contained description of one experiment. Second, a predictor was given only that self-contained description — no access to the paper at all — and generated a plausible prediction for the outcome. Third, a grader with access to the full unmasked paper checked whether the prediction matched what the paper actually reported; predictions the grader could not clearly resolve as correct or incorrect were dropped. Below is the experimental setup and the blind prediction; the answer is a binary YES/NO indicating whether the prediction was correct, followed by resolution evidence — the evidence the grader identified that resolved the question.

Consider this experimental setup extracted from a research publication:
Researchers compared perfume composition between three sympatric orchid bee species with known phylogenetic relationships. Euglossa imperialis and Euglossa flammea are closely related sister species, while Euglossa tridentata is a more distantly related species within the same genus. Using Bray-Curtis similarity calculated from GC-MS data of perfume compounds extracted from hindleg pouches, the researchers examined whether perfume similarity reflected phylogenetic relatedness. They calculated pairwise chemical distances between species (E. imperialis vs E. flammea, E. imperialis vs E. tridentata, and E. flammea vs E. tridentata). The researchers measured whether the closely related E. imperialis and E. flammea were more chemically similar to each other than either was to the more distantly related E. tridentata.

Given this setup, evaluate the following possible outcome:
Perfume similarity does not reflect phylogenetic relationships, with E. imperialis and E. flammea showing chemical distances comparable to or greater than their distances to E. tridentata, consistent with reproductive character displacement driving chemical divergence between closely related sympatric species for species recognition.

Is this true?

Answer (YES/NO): NO